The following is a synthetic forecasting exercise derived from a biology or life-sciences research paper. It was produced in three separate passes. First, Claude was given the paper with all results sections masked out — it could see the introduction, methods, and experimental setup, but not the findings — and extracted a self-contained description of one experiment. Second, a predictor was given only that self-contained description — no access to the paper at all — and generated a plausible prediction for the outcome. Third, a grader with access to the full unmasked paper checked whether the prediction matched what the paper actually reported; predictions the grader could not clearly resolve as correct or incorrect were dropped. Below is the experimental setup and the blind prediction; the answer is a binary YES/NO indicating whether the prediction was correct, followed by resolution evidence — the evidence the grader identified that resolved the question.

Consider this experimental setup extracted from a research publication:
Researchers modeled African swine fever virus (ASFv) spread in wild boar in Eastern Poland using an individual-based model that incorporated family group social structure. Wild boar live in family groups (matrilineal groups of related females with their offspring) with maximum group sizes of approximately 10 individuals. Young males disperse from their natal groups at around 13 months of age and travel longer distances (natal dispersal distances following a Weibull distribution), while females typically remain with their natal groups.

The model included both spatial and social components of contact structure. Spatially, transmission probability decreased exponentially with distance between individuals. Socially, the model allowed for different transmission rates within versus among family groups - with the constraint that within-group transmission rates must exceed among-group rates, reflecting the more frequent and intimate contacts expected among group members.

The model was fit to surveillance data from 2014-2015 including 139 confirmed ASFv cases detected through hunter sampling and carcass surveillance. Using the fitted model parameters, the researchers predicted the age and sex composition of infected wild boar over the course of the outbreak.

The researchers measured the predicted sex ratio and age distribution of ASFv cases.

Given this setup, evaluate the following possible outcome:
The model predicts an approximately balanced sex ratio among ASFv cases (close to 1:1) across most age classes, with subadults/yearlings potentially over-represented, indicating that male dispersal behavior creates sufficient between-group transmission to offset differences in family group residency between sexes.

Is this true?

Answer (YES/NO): NO